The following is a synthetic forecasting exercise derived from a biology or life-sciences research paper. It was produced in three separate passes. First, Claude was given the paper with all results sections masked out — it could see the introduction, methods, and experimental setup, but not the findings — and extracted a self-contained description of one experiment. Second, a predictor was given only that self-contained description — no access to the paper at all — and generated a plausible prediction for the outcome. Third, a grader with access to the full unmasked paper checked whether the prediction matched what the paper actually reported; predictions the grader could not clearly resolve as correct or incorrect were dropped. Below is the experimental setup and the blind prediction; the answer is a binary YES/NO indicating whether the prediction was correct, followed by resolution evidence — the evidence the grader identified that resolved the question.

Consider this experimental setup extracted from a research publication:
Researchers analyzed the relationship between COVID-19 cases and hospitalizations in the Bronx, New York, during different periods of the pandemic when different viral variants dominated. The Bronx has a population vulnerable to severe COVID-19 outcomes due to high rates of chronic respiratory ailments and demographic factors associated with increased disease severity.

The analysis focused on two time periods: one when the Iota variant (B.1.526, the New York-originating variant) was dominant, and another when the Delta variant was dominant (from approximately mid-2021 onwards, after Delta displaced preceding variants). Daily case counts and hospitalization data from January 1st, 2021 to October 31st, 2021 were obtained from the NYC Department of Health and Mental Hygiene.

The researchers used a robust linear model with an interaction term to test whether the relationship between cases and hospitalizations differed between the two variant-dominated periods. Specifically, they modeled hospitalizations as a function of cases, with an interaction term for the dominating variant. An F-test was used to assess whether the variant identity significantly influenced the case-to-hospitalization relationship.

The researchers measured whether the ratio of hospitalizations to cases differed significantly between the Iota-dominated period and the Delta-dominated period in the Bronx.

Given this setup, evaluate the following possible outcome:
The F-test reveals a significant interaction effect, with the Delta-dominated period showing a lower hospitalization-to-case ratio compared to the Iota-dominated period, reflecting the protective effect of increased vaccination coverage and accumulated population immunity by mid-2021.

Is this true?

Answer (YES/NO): NO